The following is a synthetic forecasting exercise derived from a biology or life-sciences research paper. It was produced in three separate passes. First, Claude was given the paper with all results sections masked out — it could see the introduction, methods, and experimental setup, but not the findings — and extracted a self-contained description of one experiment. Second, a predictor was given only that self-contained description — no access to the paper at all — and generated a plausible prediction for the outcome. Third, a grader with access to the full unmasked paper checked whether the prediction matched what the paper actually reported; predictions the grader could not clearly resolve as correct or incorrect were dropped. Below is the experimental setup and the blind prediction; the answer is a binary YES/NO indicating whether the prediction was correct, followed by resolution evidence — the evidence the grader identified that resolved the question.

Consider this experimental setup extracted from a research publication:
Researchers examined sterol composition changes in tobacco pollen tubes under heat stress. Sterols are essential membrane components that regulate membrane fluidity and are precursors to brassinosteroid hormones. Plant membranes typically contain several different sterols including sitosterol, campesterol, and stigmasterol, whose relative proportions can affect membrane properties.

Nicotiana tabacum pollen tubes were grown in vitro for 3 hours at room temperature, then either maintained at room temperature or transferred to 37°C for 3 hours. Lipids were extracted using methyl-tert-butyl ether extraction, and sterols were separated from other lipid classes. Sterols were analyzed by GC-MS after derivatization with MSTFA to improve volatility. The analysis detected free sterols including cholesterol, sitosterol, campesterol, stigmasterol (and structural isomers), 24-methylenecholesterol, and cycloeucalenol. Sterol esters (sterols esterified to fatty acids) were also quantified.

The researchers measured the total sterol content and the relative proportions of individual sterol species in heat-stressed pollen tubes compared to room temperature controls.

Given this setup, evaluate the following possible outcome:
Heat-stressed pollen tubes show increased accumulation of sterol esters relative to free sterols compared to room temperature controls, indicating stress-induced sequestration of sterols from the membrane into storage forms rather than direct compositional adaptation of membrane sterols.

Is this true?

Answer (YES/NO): NO